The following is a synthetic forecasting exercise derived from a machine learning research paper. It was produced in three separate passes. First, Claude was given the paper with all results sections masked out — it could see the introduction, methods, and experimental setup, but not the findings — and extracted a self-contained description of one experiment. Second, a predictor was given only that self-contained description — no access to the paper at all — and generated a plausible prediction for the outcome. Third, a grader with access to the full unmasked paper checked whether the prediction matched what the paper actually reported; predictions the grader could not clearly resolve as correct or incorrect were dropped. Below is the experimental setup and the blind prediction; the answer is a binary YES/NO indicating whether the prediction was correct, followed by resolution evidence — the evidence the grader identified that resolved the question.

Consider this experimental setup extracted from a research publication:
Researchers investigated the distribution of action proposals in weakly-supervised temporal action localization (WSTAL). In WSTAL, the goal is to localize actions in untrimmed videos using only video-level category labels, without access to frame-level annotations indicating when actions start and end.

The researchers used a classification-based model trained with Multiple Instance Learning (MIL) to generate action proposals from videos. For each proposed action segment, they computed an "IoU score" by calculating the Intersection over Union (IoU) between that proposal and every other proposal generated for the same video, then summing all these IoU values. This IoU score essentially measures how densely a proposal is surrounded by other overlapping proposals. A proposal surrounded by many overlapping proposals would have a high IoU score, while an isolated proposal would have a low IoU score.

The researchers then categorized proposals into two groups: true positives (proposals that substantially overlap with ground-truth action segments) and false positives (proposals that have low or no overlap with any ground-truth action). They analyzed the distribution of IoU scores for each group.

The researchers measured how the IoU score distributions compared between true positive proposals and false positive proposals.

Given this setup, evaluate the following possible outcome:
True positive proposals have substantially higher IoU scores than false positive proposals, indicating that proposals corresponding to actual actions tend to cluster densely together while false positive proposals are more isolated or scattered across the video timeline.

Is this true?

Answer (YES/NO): YES